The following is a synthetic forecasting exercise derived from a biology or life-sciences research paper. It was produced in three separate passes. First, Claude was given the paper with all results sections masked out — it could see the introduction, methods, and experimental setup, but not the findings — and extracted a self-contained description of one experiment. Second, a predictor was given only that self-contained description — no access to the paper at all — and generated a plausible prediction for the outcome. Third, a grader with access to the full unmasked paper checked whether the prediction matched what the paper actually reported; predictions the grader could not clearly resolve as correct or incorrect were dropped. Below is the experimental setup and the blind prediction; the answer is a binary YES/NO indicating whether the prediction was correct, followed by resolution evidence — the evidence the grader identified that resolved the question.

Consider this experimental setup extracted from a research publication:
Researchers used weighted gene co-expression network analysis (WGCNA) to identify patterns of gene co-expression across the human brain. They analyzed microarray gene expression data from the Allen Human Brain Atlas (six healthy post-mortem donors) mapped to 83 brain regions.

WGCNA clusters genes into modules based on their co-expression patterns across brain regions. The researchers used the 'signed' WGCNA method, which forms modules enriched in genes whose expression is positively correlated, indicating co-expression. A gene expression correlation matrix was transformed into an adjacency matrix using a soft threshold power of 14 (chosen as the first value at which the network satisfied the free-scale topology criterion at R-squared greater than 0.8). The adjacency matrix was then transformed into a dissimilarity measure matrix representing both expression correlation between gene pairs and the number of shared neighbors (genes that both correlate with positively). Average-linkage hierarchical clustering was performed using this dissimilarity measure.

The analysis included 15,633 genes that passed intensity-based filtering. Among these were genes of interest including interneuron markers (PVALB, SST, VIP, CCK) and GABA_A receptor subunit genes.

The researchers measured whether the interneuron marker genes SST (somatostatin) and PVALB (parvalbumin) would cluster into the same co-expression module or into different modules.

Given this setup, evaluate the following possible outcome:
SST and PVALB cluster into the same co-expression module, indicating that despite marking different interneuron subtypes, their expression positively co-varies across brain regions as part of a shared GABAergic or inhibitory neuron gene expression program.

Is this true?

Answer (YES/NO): NO